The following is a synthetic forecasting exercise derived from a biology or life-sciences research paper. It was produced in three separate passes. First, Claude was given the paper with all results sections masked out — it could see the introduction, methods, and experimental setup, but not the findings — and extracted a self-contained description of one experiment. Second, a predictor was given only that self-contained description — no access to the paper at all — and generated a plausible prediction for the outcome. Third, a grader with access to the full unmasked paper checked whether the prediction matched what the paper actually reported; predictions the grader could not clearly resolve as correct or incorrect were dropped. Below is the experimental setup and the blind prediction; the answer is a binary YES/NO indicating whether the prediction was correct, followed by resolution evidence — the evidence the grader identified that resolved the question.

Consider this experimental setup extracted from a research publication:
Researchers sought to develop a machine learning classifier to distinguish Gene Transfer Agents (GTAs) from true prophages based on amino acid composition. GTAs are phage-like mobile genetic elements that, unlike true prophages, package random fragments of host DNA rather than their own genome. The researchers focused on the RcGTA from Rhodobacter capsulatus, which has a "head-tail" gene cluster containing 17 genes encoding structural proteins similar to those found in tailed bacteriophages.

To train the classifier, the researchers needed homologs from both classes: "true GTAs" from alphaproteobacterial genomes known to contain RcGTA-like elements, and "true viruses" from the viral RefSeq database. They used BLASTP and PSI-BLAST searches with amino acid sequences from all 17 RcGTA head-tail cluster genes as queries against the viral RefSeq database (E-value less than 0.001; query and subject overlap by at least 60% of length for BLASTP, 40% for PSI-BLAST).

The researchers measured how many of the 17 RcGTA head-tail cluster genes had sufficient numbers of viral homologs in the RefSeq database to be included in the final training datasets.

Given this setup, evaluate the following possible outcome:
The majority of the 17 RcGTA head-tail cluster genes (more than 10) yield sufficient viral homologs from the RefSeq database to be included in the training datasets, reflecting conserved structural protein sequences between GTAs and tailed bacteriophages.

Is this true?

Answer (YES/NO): YES